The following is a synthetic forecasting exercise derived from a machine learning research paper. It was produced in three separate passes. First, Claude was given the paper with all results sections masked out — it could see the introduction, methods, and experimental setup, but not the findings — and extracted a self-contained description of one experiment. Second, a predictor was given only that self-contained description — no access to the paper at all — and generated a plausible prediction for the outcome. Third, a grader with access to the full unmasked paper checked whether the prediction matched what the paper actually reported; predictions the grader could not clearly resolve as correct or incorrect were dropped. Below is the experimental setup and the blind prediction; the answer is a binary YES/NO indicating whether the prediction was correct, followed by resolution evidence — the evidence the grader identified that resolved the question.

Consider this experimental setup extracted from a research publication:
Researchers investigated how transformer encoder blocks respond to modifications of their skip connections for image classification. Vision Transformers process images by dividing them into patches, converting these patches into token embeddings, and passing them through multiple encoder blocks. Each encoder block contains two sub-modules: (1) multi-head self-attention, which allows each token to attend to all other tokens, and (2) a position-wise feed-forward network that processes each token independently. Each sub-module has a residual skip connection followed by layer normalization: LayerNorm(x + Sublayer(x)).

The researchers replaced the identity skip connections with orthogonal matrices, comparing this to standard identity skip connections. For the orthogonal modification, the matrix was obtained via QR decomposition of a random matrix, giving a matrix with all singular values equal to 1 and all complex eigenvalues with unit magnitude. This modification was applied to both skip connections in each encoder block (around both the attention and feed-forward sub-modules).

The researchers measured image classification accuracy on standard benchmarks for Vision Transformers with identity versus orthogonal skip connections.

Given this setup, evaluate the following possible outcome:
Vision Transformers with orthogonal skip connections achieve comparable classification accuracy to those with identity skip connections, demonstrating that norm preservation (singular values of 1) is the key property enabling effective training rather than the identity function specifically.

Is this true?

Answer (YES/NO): NO